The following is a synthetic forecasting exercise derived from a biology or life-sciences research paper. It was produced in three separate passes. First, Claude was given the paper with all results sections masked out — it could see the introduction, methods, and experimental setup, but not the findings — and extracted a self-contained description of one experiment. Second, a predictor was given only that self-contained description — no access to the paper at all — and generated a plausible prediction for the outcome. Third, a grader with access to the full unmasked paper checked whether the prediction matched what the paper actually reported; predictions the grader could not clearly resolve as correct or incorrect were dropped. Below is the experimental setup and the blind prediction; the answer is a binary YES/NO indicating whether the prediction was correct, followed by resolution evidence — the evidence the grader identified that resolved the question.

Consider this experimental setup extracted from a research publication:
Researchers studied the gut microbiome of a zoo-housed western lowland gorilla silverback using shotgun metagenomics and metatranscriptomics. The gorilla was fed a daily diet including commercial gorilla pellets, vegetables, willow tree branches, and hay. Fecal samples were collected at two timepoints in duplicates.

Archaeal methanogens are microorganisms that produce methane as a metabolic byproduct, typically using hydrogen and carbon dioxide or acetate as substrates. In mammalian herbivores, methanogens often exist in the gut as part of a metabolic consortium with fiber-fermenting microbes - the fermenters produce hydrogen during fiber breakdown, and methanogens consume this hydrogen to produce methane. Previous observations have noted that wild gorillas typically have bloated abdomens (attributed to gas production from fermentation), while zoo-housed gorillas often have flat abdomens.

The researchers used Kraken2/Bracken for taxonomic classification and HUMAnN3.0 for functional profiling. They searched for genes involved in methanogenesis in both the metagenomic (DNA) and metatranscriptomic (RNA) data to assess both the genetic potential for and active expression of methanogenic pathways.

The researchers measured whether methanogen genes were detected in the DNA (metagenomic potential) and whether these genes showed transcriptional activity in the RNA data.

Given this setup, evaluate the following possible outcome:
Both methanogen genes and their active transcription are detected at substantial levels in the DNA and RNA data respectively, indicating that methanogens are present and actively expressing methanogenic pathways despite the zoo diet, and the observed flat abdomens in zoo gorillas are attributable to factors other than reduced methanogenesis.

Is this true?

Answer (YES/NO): NO